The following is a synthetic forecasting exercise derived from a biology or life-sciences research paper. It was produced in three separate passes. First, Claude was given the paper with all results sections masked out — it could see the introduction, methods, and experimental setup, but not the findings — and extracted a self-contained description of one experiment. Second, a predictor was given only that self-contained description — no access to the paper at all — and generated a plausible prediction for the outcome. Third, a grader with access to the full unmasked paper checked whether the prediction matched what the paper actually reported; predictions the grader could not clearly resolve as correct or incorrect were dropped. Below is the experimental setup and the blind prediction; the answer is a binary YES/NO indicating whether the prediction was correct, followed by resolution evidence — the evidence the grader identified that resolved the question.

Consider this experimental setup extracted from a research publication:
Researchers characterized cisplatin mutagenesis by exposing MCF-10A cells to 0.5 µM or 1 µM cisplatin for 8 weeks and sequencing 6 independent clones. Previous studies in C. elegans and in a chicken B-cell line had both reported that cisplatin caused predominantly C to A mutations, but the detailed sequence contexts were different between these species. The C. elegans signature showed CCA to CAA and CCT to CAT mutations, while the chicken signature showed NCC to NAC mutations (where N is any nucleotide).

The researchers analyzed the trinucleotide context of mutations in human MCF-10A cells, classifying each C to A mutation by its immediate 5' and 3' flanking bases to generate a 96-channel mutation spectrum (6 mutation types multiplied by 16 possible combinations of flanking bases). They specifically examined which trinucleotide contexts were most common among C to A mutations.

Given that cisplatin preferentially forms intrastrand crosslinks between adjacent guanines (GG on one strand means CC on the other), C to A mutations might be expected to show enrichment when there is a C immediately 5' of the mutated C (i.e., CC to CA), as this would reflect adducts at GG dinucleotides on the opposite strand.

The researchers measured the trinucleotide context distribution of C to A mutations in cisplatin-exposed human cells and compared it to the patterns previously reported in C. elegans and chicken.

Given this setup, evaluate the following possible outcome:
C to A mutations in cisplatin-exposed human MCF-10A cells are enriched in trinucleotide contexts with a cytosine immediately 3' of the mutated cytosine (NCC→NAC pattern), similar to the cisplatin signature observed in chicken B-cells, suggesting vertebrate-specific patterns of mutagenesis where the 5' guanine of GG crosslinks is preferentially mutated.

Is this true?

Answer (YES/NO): NO